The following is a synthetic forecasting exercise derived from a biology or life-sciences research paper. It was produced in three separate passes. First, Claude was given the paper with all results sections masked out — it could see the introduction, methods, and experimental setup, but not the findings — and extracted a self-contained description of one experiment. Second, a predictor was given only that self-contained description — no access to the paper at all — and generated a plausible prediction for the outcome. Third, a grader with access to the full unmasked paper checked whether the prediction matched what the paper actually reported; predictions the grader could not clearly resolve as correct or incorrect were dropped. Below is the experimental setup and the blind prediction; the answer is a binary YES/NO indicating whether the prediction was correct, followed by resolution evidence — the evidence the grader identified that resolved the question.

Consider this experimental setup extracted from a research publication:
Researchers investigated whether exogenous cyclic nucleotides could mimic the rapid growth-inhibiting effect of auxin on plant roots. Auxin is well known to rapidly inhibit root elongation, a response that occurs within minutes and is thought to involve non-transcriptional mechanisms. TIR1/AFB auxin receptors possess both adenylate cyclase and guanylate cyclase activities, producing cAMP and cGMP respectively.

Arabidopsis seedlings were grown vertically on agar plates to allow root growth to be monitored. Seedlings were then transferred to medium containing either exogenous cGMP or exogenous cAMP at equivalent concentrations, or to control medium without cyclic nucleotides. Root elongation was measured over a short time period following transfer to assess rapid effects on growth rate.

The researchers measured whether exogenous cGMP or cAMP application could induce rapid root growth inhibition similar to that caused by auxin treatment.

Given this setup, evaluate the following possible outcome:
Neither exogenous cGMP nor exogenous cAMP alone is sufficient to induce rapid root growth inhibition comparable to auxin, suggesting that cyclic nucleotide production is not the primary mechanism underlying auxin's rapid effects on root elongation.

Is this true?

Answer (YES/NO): NO